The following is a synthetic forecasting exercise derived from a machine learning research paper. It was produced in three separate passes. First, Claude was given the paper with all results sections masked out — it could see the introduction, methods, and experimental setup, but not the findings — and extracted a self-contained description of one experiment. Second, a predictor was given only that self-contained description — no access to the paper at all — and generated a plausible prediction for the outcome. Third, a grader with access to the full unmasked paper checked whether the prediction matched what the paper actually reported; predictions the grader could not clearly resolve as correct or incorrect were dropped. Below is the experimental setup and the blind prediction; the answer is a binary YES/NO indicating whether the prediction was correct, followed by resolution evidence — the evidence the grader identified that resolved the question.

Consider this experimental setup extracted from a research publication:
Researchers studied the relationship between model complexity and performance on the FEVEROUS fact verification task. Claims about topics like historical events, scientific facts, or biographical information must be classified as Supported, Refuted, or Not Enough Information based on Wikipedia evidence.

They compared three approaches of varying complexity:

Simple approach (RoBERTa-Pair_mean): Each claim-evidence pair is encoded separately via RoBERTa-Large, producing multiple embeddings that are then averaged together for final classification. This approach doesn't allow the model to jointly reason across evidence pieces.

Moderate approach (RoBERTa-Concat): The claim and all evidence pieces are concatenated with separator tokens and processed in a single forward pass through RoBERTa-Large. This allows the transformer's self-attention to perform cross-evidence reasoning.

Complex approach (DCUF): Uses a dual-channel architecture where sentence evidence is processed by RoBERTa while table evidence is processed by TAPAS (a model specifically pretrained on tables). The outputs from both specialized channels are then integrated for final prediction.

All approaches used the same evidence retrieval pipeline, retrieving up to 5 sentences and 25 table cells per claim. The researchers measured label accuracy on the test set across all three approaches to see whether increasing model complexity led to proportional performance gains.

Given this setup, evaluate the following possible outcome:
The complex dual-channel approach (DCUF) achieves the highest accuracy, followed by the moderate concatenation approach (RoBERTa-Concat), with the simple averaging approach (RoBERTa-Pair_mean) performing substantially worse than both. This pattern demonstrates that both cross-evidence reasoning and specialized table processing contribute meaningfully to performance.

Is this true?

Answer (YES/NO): YES